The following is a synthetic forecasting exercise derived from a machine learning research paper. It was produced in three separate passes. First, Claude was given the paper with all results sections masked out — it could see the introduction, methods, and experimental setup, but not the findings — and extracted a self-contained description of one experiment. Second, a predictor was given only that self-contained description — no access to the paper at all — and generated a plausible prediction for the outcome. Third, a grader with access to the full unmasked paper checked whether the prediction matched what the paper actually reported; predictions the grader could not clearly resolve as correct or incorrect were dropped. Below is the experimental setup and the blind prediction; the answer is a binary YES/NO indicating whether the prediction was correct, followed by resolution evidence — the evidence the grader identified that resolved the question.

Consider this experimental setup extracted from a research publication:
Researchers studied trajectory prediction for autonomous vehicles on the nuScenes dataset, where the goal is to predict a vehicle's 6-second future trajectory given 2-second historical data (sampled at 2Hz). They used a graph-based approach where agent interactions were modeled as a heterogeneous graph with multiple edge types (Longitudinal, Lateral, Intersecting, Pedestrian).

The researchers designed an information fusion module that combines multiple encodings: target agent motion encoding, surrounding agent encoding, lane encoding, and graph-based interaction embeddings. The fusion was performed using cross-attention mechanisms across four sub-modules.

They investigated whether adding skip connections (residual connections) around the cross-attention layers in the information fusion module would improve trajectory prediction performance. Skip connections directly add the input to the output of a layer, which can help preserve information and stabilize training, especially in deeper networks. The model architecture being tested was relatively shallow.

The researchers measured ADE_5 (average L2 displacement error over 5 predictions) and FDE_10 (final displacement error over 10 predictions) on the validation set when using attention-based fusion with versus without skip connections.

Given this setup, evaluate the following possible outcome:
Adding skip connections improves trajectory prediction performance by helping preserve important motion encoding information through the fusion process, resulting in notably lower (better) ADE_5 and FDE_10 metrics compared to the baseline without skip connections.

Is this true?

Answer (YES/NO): NO